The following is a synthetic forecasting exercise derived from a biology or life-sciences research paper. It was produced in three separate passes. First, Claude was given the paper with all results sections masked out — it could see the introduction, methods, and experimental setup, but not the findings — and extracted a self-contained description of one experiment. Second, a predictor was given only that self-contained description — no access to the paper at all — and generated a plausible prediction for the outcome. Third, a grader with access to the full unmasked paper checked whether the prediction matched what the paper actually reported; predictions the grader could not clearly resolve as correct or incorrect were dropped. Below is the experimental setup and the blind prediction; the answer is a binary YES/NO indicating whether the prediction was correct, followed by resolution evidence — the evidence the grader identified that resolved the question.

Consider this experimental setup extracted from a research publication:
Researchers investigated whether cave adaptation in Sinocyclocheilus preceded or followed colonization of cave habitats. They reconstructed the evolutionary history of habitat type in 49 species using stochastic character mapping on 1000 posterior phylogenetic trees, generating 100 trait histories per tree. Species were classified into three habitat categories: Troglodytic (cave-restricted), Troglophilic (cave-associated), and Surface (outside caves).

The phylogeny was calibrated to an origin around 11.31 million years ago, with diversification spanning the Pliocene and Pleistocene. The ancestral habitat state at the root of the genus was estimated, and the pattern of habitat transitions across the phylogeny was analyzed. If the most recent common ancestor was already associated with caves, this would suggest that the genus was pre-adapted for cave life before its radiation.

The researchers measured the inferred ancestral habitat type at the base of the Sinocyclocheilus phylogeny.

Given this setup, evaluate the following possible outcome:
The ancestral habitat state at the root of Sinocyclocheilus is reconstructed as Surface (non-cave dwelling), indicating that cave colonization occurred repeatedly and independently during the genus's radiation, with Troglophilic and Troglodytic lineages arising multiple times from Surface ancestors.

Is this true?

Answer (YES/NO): NO